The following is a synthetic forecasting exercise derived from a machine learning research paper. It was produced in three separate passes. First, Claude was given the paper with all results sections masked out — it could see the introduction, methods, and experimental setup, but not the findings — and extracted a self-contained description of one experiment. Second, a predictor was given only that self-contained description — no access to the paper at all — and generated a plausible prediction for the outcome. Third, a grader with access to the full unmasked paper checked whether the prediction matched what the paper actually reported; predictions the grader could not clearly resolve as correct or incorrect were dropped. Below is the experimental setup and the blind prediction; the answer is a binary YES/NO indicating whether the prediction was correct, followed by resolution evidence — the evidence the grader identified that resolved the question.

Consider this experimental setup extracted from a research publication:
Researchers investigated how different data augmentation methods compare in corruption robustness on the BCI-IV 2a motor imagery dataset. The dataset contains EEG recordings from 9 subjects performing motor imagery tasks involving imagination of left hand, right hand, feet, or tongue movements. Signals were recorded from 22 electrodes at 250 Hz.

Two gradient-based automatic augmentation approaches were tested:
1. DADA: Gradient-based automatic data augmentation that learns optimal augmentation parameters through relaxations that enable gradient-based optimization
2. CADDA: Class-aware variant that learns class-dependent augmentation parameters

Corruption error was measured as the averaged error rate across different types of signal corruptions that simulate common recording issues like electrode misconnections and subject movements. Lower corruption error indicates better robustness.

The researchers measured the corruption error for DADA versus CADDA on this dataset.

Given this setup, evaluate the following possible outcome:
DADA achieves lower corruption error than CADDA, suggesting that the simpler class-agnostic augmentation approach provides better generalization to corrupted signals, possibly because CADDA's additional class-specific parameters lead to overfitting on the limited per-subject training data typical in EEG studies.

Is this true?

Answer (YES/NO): NO